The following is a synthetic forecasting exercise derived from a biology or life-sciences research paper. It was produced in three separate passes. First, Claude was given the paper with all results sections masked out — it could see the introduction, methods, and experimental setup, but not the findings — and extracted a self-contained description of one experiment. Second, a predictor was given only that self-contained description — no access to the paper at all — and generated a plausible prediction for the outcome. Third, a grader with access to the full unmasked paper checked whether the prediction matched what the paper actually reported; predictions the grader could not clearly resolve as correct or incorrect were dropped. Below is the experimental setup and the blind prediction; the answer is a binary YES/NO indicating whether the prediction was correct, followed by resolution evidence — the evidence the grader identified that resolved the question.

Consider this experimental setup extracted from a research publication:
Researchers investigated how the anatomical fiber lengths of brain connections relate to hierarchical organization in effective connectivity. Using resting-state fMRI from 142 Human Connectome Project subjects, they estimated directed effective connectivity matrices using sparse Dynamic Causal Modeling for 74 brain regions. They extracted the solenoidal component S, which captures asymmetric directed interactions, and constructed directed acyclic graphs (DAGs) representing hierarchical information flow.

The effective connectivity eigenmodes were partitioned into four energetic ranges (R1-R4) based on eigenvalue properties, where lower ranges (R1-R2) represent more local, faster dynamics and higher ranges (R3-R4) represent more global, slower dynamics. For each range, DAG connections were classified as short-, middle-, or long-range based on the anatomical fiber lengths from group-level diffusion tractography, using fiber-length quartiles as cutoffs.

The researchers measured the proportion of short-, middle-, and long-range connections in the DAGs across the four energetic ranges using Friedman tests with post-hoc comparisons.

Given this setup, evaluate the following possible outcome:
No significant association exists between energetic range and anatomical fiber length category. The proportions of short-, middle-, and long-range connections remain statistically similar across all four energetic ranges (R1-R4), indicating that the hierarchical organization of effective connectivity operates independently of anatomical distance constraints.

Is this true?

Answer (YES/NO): NO